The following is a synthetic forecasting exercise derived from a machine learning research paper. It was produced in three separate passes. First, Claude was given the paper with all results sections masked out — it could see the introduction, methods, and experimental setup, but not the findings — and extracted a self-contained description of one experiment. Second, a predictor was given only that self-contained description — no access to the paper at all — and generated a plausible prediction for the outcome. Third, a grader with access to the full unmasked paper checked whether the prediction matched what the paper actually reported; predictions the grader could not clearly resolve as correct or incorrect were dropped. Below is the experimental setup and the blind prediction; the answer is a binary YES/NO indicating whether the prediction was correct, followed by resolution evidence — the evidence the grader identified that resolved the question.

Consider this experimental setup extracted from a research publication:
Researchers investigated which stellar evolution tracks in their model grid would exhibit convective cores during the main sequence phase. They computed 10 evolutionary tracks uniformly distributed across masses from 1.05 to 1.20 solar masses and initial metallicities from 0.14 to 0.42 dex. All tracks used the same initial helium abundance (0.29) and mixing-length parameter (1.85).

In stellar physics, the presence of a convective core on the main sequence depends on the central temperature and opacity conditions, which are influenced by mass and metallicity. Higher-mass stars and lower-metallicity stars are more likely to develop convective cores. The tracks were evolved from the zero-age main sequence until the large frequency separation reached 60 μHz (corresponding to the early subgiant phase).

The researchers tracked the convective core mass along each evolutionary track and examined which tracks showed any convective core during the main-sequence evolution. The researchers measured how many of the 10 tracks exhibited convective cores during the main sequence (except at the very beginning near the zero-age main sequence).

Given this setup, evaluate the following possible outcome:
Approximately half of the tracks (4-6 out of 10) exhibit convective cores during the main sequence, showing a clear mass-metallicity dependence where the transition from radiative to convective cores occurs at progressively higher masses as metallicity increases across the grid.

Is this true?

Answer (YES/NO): NO